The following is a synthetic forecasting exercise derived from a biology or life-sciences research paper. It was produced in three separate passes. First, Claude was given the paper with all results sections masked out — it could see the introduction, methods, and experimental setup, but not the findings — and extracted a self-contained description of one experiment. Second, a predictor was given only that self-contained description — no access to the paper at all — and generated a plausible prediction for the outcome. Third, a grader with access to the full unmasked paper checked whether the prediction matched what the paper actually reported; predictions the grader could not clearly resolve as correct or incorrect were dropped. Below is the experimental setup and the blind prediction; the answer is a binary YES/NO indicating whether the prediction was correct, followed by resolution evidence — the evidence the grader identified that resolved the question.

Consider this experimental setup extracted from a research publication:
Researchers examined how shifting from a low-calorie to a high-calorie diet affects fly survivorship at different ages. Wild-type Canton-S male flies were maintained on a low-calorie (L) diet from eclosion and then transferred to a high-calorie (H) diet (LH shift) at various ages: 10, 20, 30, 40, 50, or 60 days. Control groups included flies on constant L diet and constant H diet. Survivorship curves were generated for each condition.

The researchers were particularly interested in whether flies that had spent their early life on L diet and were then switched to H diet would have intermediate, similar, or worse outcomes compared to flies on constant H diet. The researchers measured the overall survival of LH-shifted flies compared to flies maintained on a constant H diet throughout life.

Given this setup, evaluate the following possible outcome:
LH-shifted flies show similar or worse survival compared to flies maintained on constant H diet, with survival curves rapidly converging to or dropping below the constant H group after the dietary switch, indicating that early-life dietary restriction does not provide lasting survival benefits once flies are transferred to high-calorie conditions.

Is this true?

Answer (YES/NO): YES